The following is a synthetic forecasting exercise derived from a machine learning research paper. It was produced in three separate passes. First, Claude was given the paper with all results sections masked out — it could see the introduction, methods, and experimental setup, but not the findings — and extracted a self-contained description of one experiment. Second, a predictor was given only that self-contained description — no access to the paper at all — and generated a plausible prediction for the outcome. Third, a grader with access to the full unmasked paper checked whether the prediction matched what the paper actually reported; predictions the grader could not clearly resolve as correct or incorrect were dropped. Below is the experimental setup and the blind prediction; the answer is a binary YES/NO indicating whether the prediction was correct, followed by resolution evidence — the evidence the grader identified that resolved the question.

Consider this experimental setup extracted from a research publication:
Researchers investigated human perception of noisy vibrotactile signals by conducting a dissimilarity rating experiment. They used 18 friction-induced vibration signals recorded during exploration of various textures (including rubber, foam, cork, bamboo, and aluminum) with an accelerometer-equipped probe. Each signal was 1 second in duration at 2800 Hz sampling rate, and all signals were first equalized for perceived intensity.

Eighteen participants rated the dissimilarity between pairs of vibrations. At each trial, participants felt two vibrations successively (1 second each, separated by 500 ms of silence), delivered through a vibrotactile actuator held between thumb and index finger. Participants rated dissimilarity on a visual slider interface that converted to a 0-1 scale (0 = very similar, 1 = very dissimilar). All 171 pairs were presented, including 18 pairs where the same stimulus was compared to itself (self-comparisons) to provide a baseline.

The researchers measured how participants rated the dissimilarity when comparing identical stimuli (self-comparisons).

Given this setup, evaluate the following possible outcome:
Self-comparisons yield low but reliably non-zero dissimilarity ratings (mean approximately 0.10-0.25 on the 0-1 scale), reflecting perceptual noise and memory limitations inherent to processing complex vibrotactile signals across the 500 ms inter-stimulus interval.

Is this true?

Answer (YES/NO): YES